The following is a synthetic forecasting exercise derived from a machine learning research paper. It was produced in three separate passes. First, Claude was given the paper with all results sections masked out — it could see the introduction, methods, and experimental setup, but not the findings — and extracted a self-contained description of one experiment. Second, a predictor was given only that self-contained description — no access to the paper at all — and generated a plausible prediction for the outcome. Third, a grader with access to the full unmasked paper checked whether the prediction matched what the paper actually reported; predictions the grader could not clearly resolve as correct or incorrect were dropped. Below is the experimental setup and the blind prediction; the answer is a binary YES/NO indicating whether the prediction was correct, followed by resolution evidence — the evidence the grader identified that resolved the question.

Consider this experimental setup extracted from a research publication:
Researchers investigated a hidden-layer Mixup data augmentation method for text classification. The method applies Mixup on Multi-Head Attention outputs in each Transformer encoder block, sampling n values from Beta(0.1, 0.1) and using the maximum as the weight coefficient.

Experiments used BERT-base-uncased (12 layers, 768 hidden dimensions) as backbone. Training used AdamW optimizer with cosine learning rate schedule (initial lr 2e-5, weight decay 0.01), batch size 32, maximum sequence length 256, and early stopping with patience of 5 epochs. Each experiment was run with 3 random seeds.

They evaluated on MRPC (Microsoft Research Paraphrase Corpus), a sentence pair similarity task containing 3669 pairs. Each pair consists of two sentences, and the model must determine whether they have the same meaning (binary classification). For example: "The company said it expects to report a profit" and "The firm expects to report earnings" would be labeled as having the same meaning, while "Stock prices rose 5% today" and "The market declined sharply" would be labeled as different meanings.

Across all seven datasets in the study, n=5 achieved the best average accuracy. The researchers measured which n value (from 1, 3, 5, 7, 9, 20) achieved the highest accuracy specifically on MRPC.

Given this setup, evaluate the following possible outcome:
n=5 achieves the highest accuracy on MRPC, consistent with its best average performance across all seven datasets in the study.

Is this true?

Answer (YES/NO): NO